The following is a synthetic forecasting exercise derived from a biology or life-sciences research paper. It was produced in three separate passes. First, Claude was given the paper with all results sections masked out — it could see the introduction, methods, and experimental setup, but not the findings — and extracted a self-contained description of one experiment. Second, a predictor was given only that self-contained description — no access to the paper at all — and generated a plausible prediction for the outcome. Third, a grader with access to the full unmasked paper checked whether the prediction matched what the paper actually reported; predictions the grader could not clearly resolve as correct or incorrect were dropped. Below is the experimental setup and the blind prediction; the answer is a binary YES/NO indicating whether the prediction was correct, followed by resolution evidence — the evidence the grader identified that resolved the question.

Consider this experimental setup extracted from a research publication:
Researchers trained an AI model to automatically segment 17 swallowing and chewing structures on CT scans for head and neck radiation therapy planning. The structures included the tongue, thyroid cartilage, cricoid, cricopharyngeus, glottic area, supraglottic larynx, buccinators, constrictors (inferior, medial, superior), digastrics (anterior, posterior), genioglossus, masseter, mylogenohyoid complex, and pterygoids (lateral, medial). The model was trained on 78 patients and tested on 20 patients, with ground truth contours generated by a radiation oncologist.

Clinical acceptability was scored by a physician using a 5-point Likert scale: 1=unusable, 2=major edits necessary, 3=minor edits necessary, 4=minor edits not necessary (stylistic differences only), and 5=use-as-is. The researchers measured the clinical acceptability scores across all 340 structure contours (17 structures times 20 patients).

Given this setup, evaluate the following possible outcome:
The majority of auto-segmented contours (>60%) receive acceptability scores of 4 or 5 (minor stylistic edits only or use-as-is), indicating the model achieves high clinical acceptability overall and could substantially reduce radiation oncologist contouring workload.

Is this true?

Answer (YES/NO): YES